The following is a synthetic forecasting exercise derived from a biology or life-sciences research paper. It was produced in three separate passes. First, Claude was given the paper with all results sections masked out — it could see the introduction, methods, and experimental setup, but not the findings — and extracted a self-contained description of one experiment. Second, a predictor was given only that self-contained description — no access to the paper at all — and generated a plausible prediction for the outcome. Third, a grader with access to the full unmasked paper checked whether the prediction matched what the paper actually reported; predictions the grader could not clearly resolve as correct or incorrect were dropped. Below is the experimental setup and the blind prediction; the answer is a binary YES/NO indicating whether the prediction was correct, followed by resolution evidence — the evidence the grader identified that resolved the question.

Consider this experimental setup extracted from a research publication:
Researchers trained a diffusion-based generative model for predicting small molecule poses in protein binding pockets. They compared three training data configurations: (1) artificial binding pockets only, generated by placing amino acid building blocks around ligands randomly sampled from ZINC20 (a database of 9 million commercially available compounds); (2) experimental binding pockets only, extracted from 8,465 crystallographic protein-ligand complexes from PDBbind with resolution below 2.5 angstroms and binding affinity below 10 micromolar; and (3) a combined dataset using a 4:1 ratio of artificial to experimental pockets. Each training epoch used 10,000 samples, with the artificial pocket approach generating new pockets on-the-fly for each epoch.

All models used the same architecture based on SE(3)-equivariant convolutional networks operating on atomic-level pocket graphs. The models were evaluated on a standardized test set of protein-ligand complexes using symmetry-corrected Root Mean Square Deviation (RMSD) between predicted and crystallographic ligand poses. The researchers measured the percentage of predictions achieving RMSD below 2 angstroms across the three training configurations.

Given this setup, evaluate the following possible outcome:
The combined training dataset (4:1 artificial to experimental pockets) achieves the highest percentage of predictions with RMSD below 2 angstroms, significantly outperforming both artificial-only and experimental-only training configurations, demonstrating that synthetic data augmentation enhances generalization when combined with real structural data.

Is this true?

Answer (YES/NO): NO